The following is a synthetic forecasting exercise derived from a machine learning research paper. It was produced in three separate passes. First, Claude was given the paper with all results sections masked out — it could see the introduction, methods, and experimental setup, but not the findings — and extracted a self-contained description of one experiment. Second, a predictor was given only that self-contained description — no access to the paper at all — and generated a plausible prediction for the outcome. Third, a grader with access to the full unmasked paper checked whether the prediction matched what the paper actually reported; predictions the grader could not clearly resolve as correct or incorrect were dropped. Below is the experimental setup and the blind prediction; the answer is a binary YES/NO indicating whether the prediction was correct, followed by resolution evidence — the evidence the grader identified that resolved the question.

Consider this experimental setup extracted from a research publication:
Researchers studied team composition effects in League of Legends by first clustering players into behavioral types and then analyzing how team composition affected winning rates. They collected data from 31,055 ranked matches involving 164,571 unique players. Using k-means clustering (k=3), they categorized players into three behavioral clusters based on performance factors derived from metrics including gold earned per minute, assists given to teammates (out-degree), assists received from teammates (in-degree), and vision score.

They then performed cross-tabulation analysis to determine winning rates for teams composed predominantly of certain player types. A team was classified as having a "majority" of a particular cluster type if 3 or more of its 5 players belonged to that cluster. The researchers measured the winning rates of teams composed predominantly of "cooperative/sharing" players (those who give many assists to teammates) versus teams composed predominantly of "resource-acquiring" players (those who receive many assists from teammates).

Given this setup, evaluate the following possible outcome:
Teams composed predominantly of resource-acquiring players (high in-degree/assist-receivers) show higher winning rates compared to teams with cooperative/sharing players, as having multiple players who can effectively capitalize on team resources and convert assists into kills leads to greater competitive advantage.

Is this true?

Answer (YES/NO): YES